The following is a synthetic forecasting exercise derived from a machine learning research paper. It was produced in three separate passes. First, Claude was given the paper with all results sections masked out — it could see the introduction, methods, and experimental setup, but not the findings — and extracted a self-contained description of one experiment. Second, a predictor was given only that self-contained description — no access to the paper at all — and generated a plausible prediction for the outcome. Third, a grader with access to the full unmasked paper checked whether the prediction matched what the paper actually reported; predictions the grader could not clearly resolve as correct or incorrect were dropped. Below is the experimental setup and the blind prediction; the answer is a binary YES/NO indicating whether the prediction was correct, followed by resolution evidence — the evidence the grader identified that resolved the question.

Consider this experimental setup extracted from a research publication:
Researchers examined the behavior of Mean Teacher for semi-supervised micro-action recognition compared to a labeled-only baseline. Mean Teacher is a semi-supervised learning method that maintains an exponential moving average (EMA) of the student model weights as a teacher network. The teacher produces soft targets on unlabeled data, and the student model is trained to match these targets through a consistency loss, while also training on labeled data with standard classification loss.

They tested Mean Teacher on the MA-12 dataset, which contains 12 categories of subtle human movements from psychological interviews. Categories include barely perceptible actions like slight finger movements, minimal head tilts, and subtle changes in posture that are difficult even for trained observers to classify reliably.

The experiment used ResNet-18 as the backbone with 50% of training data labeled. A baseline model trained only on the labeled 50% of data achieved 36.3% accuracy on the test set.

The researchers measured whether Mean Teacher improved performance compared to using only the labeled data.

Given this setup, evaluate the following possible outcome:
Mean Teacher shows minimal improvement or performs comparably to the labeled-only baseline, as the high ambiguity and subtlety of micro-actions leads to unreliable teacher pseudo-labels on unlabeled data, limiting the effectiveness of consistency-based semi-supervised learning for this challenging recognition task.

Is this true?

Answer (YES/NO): NO